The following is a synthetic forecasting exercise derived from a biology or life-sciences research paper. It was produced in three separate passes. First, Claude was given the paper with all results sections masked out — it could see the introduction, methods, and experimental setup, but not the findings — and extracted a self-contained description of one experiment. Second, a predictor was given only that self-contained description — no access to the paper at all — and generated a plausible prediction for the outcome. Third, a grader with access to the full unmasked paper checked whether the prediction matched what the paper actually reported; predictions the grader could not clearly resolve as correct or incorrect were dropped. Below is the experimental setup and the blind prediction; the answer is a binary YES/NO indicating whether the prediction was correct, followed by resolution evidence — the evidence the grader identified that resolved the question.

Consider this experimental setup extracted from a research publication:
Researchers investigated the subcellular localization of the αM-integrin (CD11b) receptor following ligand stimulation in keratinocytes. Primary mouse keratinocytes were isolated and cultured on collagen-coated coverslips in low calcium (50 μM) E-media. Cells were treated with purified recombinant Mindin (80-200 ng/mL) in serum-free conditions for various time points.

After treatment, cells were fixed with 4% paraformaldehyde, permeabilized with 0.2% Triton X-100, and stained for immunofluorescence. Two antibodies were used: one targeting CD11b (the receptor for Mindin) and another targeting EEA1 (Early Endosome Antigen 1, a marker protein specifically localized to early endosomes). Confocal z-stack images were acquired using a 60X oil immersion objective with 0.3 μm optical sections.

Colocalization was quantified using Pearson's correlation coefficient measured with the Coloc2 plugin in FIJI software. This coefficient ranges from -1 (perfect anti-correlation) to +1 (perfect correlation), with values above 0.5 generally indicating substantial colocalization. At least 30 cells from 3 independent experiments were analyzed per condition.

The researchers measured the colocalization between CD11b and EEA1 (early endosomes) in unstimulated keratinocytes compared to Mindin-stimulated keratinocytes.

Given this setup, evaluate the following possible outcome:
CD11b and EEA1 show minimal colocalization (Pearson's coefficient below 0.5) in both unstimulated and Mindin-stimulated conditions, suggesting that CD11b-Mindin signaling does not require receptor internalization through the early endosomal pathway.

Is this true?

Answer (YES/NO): NO